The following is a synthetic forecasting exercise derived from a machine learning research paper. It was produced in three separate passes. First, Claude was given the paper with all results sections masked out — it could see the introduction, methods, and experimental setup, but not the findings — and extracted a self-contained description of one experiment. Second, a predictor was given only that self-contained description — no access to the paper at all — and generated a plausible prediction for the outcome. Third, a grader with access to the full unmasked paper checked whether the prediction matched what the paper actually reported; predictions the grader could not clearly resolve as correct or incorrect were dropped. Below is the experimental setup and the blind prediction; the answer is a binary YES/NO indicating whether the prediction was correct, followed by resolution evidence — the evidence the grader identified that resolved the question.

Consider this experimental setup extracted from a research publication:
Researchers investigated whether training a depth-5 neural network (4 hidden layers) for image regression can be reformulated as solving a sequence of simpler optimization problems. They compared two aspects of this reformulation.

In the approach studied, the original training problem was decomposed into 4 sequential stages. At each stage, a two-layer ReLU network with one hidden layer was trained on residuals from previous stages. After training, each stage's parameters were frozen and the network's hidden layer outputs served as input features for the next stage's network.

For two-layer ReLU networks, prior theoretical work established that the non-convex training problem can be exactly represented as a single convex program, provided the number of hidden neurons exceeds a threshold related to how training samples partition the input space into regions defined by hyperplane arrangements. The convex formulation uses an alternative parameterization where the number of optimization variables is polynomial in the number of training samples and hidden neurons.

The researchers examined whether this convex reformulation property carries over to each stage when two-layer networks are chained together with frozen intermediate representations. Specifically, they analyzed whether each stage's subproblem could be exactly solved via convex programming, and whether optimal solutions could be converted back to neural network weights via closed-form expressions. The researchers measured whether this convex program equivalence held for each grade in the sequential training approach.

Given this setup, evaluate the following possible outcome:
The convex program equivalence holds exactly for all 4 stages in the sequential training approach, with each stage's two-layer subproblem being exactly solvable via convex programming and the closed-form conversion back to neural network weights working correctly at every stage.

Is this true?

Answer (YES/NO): YES